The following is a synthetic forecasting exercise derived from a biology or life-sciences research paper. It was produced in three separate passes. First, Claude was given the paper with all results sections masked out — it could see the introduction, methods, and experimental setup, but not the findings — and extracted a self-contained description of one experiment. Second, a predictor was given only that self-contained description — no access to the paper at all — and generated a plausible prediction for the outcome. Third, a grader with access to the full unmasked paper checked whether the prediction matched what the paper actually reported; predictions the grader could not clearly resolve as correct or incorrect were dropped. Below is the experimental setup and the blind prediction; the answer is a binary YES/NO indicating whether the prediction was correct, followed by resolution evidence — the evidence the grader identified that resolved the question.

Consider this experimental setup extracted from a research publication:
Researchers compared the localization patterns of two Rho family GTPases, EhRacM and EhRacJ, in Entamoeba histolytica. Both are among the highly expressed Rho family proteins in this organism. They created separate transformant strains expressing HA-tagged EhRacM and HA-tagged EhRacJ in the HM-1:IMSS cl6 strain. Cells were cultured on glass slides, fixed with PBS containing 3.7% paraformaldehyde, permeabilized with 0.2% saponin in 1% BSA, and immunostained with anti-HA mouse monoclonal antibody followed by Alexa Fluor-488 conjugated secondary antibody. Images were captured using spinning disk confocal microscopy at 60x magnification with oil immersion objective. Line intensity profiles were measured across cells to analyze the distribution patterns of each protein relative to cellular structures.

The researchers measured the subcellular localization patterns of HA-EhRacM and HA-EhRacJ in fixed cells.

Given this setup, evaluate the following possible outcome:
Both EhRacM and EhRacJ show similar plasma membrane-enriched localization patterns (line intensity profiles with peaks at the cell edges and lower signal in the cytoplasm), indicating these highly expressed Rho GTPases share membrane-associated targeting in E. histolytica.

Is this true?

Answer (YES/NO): NO